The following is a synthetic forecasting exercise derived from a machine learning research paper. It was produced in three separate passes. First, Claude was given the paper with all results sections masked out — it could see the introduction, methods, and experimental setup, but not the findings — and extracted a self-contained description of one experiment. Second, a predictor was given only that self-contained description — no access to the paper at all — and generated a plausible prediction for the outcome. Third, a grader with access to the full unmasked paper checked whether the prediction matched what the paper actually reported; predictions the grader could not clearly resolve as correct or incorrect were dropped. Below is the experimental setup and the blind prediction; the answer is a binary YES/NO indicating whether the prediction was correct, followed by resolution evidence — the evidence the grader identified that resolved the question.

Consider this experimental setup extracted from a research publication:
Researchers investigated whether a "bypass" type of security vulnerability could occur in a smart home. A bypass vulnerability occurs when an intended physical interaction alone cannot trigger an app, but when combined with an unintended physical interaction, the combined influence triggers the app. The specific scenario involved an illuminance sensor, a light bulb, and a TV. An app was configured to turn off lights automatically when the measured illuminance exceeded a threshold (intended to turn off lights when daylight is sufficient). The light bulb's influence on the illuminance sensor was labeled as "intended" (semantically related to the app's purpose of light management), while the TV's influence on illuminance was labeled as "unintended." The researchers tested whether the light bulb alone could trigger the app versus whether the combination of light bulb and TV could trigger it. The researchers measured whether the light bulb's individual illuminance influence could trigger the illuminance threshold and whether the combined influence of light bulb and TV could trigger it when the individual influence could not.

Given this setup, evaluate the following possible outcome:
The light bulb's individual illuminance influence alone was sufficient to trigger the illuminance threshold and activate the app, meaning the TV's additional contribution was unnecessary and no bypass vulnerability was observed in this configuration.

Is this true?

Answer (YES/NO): NO